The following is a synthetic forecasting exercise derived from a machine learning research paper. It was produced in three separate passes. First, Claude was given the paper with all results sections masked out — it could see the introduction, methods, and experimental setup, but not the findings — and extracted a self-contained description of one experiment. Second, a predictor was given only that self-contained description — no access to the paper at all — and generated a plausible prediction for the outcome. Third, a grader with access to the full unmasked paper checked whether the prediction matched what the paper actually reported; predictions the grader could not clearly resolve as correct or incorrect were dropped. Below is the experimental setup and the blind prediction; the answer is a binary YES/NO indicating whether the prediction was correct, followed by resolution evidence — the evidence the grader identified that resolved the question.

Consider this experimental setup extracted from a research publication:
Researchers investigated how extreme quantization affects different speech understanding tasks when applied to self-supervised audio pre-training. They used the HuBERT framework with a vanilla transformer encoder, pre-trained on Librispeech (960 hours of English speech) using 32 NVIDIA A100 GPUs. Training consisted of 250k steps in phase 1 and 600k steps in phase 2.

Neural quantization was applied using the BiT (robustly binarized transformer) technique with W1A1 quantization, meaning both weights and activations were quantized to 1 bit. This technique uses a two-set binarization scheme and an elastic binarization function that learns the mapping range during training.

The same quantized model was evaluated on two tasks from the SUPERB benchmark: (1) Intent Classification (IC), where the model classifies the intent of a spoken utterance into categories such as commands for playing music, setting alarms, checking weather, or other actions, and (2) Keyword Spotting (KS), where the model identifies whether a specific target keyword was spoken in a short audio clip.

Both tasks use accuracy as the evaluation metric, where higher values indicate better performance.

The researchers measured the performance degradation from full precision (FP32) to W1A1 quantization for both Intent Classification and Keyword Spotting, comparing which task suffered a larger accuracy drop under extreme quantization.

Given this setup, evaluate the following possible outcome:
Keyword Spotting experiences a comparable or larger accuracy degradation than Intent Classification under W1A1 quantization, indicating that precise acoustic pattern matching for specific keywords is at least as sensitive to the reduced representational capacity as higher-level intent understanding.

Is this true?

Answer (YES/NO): NO